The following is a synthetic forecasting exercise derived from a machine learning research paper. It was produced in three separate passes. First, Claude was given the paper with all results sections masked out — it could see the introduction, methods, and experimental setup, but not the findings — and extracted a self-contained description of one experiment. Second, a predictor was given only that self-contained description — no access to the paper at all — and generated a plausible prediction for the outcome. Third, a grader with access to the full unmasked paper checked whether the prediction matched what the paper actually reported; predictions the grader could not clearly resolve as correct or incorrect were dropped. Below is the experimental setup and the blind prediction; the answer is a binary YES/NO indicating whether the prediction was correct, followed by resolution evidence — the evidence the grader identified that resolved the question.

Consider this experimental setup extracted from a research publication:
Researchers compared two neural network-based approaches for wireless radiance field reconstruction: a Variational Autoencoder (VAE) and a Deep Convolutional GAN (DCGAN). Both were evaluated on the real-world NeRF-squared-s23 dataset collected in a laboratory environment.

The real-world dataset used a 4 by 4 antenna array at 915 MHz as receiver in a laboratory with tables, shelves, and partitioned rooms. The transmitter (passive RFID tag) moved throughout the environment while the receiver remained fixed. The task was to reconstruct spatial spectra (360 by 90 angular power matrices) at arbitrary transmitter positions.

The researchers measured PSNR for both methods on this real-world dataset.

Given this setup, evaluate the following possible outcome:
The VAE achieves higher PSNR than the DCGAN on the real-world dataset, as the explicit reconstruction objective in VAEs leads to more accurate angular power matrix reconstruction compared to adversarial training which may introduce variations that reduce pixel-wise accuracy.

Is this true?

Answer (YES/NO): NO